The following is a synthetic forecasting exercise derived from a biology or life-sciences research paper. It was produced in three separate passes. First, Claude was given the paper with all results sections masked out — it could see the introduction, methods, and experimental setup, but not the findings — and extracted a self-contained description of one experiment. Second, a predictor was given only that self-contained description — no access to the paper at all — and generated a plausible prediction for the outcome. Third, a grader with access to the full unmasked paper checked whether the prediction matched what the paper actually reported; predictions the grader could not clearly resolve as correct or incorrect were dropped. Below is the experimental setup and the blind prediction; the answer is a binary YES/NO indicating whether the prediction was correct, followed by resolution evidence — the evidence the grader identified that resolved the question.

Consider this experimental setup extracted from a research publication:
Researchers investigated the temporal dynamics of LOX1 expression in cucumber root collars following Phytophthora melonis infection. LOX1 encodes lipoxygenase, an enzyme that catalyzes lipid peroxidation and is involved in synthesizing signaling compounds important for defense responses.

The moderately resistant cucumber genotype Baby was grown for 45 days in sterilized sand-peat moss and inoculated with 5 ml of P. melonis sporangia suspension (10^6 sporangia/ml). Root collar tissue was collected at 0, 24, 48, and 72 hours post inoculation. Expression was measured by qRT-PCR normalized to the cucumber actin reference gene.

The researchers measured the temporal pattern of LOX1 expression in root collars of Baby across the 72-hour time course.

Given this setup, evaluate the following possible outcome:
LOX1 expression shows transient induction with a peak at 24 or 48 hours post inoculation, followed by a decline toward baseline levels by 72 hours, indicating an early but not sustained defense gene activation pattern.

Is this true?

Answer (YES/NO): NO